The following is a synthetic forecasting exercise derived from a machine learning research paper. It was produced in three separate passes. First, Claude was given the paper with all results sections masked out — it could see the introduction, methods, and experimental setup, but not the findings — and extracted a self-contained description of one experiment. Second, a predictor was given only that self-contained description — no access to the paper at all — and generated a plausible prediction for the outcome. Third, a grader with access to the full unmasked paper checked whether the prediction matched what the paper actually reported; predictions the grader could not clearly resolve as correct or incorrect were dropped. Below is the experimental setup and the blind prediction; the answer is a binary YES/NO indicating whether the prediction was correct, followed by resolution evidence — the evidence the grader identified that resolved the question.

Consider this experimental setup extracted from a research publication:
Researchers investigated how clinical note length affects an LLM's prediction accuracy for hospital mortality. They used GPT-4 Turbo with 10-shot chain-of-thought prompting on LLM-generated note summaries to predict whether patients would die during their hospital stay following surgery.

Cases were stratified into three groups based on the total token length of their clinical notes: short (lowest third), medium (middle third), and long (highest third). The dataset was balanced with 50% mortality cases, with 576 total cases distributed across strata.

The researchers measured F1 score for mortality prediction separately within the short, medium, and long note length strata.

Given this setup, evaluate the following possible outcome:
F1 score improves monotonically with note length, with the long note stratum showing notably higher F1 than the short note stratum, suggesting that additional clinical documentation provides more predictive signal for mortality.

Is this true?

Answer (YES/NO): NO